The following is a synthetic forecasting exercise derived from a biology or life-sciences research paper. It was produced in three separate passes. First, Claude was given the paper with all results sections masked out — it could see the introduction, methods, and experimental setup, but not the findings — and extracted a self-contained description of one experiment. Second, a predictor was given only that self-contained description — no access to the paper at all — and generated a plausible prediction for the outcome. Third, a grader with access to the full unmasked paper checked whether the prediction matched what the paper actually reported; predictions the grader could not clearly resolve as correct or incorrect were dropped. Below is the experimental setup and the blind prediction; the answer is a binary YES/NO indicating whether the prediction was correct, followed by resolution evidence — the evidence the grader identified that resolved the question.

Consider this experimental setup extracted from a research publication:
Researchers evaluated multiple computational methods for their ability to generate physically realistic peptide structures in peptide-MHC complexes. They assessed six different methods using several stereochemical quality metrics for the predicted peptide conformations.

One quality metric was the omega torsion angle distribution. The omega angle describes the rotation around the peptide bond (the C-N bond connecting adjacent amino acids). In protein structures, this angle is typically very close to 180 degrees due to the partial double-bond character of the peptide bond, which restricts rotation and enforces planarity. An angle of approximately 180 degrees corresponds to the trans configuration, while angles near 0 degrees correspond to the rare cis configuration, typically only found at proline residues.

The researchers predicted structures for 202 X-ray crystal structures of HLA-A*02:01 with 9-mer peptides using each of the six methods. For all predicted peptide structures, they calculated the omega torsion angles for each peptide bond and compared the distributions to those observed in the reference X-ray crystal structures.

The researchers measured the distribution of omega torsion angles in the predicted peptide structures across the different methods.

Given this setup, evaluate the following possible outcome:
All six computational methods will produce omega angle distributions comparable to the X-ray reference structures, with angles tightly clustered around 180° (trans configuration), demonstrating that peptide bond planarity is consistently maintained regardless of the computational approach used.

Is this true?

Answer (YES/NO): NO